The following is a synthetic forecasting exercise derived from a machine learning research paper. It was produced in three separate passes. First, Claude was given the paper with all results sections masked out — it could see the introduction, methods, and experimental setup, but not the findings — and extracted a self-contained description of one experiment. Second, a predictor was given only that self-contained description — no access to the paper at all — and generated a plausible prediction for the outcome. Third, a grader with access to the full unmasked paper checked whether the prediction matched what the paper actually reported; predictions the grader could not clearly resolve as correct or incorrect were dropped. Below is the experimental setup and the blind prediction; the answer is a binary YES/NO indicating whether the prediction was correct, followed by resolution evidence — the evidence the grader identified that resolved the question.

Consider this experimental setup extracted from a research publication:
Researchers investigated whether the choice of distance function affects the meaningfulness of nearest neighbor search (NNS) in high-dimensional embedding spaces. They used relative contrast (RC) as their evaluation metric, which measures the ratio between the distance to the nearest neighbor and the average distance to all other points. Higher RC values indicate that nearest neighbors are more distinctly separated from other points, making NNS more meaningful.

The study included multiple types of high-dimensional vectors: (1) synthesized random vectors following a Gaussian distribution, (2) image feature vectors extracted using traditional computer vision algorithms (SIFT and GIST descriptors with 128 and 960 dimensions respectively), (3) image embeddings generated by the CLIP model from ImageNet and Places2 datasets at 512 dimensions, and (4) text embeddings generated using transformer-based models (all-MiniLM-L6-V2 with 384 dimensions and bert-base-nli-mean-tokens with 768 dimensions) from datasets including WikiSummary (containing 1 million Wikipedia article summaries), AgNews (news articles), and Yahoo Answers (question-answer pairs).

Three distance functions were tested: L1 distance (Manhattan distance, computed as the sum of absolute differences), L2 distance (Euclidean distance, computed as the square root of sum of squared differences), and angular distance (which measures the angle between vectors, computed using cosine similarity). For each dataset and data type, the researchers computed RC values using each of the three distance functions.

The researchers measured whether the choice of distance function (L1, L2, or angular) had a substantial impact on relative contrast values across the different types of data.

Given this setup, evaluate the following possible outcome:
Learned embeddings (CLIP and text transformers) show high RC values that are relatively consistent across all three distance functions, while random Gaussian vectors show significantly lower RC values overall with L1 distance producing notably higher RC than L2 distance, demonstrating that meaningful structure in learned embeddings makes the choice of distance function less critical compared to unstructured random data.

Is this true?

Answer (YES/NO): NO